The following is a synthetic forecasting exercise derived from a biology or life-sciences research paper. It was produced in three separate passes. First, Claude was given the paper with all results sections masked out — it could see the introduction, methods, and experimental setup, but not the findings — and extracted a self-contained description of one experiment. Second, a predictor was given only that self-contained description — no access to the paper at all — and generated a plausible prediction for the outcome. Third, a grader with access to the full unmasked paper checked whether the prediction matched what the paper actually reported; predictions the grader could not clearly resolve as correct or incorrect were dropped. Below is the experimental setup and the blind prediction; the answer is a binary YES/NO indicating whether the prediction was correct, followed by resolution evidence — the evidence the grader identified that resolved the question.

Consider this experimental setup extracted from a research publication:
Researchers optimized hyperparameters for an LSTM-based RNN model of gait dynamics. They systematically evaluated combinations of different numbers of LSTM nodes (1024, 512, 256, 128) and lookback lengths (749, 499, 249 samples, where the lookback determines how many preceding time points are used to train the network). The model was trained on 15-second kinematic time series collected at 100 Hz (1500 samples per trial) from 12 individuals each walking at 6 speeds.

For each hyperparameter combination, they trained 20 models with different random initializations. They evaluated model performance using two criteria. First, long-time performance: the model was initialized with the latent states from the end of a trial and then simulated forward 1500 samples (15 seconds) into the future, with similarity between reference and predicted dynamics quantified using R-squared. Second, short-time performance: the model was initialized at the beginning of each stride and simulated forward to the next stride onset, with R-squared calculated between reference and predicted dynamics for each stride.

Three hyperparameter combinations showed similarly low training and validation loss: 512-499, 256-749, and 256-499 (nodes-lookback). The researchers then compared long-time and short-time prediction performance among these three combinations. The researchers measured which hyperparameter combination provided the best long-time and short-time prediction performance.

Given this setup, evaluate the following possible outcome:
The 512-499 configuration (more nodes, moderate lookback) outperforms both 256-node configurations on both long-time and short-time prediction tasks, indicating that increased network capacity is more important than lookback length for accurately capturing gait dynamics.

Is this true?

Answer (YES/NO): YES